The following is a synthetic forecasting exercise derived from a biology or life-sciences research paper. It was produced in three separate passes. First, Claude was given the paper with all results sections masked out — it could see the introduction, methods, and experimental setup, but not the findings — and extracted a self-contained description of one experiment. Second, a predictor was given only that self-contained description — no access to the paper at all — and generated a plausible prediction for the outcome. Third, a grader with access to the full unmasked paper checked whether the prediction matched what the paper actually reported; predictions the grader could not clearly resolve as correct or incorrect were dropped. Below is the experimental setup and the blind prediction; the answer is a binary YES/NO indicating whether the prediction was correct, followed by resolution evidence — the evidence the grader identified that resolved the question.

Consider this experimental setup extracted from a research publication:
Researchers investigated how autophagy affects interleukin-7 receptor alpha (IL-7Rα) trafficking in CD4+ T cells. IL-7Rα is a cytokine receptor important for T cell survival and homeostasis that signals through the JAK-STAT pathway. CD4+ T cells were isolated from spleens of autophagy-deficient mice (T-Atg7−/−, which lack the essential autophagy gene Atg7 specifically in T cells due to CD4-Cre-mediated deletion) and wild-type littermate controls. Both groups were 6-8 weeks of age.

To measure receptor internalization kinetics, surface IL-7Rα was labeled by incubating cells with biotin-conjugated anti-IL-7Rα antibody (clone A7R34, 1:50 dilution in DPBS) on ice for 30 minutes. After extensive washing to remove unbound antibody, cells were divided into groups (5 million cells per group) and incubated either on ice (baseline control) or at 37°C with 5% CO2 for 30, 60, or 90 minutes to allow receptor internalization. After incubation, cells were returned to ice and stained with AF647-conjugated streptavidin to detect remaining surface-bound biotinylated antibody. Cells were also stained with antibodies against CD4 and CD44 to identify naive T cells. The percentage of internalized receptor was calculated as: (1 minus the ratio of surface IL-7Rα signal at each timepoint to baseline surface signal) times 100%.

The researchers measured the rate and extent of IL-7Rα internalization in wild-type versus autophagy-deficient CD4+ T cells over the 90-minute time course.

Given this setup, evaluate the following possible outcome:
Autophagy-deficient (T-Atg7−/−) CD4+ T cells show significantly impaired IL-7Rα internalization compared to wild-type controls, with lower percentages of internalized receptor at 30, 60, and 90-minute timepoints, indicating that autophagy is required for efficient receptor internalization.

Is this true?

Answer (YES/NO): NO